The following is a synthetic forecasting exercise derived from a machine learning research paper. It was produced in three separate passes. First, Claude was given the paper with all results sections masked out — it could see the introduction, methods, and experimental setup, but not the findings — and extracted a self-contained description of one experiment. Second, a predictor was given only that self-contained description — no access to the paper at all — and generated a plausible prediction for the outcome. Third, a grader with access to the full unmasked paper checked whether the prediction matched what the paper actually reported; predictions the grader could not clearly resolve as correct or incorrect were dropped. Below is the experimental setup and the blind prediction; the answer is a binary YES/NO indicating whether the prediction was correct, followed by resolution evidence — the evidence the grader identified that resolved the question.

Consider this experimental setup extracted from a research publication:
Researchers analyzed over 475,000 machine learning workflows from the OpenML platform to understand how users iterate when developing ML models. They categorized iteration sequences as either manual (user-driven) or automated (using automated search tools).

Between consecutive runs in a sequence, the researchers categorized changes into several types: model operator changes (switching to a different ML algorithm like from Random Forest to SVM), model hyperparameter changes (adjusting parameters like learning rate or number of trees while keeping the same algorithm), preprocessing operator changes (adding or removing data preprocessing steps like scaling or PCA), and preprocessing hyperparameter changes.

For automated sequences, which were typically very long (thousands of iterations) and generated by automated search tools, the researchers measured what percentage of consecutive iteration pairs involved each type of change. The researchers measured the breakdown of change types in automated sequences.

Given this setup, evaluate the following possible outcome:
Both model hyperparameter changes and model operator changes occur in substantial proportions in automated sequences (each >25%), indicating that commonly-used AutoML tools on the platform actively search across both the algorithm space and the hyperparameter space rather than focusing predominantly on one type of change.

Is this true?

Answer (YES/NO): NO